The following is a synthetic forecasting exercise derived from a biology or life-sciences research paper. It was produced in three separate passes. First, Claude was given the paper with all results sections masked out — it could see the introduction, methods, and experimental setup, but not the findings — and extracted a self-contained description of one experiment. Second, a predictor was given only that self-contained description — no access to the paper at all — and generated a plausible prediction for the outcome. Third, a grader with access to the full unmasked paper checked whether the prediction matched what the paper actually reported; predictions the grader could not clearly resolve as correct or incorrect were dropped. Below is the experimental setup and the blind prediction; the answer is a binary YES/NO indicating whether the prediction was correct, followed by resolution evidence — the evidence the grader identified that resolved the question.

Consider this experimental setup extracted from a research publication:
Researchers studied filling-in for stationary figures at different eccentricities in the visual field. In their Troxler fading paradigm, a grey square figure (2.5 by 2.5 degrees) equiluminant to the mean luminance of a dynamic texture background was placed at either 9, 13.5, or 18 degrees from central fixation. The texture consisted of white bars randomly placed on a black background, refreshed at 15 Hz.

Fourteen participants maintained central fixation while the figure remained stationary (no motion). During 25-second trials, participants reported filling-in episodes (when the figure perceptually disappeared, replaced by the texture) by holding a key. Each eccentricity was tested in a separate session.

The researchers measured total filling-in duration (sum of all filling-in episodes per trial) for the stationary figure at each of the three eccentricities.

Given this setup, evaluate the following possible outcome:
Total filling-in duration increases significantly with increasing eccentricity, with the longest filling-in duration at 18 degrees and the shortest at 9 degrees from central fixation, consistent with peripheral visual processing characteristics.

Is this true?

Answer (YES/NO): YES